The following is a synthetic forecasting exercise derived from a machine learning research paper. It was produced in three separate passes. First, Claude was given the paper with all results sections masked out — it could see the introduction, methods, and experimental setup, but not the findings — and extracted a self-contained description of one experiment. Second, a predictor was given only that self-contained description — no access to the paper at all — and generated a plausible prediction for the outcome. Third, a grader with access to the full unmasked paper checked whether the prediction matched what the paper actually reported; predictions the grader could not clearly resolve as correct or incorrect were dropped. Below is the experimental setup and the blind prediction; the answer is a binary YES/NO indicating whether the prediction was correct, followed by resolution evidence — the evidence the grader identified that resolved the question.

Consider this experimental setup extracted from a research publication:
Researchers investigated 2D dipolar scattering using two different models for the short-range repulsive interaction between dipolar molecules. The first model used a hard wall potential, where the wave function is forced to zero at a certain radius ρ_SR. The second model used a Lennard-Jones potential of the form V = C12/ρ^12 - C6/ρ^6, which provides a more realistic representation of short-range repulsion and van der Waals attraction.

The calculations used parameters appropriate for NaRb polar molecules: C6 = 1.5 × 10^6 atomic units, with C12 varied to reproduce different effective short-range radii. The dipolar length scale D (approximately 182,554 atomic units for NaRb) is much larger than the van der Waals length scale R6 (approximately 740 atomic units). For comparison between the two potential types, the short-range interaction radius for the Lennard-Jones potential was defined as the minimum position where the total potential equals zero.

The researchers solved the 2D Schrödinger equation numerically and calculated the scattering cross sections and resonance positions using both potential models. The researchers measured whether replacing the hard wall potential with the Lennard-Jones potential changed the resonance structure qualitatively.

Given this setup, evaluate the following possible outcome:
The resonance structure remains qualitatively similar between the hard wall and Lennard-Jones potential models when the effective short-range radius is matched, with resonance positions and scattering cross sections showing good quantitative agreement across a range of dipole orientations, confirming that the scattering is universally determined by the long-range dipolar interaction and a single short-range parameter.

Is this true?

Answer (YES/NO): NO